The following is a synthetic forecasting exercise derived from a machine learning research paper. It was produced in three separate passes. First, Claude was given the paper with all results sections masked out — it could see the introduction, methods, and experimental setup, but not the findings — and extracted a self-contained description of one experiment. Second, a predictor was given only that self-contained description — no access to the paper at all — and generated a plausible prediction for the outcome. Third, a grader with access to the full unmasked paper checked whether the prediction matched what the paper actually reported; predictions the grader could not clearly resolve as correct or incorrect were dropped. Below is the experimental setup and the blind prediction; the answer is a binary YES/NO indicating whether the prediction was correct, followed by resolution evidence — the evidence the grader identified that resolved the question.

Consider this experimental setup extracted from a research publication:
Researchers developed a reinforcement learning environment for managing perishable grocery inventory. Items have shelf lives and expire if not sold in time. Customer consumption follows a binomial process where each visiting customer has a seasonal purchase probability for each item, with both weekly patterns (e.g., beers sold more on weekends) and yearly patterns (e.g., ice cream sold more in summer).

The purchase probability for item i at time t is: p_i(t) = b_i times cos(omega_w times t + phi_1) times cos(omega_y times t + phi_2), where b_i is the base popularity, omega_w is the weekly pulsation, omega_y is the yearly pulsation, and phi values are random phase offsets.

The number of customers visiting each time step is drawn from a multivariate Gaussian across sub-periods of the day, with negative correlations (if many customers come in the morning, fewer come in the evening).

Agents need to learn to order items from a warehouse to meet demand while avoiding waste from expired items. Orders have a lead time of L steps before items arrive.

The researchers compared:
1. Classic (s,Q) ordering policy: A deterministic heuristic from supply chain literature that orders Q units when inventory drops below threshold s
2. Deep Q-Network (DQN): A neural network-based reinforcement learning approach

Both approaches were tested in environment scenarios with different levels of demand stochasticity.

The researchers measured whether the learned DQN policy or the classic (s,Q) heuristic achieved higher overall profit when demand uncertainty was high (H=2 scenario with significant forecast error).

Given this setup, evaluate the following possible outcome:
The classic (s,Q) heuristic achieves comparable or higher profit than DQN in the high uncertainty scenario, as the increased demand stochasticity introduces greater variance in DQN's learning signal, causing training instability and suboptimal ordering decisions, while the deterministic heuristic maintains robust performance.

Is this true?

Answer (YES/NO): NO